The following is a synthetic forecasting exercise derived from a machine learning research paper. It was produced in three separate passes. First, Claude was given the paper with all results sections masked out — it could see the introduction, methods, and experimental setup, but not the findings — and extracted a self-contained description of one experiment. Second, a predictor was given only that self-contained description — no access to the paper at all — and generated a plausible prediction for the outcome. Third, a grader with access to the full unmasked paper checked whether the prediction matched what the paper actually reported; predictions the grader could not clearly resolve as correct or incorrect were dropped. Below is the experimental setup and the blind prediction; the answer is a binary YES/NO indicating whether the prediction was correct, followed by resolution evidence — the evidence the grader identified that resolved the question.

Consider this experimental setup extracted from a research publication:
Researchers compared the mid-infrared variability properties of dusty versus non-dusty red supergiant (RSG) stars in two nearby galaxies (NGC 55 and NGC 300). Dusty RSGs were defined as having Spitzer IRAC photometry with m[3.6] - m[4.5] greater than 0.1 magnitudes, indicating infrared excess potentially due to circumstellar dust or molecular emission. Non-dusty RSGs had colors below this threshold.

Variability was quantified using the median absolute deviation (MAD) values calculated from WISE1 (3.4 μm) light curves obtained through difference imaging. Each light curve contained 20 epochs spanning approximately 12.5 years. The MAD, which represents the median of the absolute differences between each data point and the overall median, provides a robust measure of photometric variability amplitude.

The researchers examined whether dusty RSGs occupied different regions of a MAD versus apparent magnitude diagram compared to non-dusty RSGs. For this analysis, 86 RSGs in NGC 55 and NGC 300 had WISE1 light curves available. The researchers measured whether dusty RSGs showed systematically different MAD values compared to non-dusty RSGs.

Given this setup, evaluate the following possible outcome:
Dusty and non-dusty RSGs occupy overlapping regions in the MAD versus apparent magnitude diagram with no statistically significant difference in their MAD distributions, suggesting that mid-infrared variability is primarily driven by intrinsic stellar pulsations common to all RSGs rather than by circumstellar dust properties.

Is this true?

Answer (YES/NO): NO